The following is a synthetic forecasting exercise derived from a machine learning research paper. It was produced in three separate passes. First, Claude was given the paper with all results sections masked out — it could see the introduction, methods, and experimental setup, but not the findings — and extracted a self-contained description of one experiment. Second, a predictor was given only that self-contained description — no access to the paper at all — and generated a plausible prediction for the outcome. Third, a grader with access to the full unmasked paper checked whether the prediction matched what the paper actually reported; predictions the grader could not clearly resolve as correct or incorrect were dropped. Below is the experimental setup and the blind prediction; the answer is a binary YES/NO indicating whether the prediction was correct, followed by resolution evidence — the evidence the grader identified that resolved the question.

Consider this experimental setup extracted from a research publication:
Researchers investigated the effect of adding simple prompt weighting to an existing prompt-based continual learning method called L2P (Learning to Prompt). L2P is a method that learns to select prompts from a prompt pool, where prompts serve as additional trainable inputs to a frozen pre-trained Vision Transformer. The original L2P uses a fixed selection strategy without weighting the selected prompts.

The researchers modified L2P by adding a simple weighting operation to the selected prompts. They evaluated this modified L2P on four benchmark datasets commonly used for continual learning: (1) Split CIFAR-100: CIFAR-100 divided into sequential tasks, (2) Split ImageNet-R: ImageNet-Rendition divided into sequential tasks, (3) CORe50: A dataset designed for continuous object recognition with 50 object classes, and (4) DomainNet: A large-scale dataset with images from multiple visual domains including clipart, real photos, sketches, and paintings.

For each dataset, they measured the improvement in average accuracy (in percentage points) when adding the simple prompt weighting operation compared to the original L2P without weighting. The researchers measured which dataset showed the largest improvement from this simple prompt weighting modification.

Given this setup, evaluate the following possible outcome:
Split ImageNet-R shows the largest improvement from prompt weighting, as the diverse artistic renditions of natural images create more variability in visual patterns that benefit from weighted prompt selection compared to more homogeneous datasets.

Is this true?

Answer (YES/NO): NO